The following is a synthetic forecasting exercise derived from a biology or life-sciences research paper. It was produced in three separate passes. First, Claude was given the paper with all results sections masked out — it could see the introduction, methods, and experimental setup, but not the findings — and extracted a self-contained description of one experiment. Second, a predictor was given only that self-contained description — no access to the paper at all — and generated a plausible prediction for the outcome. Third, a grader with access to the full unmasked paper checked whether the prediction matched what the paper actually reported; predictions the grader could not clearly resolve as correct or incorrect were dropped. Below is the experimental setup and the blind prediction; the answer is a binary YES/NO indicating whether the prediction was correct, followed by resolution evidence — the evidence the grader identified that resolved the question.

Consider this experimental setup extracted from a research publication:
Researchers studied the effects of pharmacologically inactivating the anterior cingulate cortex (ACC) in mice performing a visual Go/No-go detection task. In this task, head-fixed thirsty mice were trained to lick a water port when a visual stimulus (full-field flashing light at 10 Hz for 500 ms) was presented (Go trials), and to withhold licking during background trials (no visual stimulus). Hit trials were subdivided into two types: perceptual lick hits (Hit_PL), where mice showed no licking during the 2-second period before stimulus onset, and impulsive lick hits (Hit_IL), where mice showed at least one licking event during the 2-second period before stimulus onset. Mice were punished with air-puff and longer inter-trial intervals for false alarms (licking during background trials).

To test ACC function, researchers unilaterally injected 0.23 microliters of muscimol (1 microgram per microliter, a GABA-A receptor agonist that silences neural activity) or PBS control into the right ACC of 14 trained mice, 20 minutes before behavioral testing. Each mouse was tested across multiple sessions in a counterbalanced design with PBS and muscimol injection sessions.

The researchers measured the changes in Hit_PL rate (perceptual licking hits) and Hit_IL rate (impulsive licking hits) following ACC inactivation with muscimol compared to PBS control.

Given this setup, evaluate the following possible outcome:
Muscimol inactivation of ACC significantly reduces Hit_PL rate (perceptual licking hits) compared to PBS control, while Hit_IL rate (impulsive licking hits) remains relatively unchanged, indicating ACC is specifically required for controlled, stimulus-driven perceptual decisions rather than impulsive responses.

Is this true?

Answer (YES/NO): NO